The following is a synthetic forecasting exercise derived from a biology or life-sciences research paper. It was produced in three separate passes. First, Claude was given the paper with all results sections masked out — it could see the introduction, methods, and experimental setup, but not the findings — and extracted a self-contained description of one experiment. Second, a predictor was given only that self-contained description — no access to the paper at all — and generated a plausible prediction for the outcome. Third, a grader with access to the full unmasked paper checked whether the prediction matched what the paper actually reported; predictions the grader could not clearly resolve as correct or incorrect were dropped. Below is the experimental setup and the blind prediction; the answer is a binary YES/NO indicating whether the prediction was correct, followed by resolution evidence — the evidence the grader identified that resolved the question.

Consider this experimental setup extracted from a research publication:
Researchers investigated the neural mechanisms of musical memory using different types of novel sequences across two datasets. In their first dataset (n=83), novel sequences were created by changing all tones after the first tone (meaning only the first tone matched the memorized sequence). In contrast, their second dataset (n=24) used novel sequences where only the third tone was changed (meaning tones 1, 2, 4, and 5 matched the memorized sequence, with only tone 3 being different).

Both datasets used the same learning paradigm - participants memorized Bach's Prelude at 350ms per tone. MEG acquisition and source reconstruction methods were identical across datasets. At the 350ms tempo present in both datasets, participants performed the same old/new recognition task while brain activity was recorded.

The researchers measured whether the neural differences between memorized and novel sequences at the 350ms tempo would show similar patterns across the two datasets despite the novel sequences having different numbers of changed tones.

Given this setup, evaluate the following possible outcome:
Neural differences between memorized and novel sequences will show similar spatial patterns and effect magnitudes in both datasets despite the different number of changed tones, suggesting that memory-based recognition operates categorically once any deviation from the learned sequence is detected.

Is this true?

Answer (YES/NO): NO